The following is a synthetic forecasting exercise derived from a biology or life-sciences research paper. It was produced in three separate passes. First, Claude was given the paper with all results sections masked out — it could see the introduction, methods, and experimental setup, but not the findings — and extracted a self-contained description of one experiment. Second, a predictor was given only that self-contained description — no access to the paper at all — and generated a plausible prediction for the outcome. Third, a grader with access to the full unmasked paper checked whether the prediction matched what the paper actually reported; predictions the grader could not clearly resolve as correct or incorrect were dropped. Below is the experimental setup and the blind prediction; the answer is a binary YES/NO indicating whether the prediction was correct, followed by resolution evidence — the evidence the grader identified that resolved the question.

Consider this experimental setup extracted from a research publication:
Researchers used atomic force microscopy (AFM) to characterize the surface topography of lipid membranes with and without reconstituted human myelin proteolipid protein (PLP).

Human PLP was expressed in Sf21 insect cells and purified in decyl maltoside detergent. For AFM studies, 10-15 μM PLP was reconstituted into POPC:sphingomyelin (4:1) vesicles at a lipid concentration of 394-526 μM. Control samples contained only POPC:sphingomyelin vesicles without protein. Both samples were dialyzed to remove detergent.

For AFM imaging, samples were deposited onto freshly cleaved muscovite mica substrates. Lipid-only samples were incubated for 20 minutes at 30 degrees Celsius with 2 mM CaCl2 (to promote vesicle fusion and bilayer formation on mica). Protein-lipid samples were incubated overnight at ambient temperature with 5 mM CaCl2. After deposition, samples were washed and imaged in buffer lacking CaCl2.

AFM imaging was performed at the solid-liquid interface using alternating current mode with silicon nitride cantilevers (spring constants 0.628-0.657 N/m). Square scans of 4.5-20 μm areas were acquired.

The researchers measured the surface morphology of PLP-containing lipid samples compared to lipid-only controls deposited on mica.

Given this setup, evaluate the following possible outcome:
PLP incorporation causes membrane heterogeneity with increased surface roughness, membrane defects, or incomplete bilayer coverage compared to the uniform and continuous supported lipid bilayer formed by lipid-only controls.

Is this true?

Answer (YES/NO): NO